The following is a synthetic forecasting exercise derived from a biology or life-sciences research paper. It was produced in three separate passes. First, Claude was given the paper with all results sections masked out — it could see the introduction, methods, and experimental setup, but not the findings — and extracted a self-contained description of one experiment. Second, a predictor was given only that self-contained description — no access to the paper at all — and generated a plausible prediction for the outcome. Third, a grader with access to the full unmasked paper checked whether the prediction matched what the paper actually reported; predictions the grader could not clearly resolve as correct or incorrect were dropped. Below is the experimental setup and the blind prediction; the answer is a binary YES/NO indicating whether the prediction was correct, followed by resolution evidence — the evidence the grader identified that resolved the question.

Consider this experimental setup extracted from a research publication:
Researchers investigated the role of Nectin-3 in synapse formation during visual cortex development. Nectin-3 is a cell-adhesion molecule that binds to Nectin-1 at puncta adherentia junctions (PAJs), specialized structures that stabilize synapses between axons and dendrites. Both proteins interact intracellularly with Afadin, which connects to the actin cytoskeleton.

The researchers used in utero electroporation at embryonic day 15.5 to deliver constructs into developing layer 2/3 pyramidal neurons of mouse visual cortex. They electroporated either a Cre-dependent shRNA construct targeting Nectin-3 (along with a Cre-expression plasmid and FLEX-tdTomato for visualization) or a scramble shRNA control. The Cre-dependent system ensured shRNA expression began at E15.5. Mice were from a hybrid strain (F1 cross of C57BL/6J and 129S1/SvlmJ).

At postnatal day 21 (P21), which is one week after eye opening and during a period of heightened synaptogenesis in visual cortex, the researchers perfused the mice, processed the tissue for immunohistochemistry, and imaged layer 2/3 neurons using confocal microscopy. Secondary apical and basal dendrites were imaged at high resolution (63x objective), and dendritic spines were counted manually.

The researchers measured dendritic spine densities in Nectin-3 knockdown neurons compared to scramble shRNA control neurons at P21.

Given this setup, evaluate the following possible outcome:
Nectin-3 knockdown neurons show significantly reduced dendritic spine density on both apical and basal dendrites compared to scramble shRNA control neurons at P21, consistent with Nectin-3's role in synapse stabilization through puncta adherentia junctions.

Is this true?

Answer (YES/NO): NO